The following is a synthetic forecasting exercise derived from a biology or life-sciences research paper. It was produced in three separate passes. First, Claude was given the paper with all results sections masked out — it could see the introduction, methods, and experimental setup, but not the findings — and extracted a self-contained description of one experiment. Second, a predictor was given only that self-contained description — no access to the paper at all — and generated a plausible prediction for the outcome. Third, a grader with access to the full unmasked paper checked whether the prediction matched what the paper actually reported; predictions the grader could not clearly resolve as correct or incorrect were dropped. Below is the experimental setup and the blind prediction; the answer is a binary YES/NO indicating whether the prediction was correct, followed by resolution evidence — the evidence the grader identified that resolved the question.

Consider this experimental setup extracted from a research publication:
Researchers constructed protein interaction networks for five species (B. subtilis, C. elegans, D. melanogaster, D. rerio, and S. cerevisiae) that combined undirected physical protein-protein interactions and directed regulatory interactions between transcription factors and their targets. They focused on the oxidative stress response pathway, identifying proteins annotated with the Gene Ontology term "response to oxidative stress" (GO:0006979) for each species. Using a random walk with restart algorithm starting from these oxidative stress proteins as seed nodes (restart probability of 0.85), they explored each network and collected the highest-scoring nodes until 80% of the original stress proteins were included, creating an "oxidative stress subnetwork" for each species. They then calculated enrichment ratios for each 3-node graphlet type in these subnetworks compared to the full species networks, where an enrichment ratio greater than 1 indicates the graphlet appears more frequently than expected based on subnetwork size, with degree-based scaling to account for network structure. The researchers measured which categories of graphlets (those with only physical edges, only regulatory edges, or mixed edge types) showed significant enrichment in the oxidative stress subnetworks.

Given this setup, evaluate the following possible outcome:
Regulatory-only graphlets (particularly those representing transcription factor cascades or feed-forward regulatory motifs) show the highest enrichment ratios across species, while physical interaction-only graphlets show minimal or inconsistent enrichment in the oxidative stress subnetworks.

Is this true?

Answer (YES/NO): NO